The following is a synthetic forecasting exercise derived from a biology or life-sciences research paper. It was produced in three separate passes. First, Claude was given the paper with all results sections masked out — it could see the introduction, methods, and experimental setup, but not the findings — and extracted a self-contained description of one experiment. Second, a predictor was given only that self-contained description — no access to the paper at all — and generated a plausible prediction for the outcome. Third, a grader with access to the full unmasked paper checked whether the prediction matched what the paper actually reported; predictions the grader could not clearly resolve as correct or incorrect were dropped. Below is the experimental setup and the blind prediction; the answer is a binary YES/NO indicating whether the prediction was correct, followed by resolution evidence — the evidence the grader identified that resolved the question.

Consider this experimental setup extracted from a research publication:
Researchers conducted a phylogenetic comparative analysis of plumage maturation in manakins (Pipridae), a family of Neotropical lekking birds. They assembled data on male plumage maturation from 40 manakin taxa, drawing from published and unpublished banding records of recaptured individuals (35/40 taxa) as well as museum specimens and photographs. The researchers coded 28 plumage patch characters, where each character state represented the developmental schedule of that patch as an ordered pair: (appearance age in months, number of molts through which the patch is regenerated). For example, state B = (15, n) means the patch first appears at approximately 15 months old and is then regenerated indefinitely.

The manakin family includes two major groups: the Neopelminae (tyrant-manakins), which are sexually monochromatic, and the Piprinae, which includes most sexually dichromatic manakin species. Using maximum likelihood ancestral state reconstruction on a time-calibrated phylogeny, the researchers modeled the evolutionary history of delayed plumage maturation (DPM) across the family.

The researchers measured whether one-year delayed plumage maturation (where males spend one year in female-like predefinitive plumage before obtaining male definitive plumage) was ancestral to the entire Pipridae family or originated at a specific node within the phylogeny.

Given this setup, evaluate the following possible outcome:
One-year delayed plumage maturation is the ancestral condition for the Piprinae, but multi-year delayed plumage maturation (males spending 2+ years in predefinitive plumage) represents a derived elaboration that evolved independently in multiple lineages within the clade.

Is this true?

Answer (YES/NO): YES